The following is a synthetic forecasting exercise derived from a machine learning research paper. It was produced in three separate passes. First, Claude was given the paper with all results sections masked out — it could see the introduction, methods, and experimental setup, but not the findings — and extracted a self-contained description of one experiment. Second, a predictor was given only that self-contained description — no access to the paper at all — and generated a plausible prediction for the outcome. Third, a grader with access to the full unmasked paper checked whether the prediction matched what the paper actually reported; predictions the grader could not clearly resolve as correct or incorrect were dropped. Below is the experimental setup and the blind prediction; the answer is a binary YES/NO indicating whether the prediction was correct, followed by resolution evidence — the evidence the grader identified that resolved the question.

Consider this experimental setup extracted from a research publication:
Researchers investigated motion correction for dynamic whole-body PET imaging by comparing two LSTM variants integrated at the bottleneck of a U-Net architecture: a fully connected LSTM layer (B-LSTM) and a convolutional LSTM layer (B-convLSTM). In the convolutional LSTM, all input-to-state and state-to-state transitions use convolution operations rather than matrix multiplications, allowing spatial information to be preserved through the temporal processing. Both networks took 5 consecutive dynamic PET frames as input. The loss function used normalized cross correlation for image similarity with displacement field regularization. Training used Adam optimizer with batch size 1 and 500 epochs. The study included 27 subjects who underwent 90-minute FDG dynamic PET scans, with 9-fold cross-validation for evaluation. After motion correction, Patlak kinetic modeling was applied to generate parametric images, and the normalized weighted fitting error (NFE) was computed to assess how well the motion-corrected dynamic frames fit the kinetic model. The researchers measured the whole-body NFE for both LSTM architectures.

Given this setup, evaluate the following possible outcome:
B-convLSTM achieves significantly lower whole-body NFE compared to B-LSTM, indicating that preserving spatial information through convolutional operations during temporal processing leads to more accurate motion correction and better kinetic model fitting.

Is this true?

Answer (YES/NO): NO